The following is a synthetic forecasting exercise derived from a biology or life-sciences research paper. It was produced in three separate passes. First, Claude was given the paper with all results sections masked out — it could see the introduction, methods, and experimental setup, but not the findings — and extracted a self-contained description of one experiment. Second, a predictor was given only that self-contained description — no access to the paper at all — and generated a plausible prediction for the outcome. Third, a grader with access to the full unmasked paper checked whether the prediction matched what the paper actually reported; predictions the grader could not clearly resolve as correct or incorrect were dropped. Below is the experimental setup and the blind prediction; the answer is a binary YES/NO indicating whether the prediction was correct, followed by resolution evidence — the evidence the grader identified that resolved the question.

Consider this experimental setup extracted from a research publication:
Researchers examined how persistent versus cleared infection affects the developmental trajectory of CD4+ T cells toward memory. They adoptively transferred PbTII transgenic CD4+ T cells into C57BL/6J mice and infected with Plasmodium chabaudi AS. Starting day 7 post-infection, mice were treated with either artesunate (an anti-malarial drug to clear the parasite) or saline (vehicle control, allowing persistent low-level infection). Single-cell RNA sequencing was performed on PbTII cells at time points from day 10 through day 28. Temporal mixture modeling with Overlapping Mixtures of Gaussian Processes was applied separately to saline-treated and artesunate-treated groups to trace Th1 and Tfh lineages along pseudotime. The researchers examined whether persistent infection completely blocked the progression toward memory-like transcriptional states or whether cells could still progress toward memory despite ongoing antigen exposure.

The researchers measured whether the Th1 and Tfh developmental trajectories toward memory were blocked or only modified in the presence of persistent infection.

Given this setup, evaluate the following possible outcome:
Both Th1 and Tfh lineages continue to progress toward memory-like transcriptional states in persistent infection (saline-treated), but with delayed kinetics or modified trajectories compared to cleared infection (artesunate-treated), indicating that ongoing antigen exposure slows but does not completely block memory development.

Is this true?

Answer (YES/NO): YES